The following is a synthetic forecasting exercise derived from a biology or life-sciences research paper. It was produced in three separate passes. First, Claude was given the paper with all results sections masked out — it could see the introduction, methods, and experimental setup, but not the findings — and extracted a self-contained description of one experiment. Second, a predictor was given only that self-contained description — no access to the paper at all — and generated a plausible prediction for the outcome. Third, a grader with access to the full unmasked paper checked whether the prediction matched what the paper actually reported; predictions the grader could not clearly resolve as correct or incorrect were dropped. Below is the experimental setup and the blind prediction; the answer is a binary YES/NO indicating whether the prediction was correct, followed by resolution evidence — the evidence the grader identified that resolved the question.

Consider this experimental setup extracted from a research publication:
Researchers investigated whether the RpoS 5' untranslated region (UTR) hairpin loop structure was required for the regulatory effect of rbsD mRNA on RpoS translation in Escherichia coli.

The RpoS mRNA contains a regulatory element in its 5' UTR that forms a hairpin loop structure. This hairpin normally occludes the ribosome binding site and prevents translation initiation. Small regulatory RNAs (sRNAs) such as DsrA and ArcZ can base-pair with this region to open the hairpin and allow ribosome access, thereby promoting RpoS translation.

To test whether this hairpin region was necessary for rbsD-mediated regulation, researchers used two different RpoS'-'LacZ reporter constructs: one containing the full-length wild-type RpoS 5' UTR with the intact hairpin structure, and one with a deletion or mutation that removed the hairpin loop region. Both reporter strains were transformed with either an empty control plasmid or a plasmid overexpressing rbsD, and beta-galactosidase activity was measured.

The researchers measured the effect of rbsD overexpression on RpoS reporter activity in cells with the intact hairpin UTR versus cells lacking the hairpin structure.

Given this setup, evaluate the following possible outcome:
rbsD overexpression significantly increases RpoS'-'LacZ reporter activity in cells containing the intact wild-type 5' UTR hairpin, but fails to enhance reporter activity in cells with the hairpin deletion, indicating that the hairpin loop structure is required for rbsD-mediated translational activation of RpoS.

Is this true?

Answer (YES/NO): NO